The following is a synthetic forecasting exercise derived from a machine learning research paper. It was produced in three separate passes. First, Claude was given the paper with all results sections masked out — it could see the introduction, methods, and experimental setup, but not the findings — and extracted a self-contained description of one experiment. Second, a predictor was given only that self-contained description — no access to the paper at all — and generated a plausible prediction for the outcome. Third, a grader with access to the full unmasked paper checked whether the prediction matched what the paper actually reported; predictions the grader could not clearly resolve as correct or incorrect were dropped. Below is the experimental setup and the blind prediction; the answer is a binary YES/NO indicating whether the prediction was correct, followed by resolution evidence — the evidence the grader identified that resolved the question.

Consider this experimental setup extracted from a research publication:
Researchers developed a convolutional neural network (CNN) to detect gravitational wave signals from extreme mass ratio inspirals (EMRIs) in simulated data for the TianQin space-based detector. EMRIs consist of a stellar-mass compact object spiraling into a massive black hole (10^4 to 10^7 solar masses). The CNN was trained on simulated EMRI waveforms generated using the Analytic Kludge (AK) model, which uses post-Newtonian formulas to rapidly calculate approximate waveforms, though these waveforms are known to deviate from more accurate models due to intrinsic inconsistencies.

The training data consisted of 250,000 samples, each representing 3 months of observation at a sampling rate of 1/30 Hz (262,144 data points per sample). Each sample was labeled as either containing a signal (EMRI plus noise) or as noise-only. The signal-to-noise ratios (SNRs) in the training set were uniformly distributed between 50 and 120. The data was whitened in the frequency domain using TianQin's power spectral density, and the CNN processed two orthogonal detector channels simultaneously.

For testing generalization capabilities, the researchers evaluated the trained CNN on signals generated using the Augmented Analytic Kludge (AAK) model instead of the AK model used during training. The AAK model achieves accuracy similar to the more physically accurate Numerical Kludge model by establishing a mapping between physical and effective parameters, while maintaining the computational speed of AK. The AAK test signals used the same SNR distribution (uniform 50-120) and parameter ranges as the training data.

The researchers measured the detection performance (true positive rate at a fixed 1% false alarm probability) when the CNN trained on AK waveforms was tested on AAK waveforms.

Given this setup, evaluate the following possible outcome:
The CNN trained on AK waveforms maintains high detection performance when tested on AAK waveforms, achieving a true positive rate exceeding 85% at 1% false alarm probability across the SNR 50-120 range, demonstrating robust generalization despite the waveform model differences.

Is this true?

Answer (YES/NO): YES